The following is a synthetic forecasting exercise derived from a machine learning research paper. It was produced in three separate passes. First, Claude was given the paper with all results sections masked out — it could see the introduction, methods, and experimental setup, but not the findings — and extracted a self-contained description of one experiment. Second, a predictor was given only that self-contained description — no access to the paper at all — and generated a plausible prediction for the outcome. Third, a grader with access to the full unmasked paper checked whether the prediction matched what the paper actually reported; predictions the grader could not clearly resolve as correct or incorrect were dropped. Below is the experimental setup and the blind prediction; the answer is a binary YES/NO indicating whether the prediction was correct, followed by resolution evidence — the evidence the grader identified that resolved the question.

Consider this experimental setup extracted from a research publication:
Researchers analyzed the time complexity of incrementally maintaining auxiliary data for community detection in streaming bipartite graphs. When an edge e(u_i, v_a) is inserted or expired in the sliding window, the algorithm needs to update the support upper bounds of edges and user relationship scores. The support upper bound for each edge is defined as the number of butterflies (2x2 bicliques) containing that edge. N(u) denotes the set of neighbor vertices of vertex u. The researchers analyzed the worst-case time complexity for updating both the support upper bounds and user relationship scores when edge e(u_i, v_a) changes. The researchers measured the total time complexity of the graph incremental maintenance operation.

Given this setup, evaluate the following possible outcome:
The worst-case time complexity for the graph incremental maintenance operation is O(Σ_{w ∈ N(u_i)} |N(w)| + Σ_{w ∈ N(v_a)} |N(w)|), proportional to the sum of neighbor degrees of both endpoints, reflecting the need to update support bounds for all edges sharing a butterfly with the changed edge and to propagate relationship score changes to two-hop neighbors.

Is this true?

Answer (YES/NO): NO